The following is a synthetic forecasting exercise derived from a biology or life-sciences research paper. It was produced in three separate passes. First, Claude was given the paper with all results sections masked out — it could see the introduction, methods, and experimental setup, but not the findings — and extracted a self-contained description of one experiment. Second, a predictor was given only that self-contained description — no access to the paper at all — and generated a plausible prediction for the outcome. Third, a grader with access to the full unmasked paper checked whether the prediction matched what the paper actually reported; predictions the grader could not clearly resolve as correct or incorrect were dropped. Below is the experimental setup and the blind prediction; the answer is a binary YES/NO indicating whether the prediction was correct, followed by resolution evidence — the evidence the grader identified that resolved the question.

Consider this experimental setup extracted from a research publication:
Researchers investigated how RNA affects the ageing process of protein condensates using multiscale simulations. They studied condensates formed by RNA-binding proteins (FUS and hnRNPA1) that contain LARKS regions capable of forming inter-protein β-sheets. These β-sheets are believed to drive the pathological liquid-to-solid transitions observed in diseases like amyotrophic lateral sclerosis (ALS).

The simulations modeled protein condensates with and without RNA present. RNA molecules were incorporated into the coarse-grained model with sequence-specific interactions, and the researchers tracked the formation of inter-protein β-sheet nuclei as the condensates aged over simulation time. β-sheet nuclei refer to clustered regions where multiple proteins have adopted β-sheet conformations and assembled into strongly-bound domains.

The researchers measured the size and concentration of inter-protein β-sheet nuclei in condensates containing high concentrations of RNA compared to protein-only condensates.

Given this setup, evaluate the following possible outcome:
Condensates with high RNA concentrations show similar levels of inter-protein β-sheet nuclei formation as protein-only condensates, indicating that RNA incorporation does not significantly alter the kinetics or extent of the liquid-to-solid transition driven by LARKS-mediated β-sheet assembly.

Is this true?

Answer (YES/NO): NO